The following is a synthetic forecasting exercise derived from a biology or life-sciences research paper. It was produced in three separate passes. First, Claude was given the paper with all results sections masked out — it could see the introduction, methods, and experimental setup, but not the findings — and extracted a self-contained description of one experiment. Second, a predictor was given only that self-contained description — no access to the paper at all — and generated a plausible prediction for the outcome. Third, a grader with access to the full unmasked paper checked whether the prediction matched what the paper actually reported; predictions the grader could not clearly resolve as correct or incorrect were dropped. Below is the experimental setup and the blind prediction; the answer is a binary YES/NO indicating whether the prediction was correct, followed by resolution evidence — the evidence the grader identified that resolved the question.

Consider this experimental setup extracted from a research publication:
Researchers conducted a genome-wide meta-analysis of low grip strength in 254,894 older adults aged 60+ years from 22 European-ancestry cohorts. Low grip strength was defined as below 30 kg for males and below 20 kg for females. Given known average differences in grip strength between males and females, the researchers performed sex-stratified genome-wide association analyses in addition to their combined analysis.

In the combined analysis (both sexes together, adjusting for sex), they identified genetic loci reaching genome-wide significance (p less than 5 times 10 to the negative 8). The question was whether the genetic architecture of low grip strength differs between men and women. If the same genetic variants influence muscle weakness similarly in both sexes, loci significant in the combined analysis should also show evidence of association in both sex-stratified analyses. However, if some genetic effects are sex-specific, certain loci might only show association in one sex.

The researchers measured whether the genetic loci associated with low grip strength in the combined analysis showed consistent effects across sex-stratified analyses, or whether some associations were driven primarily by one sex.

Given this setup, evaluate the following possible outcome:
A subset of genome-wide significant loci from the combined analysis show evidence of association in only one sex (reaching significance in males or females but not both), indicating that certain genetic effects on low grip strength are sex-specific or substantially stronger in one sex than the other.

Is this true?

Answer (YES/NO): NO